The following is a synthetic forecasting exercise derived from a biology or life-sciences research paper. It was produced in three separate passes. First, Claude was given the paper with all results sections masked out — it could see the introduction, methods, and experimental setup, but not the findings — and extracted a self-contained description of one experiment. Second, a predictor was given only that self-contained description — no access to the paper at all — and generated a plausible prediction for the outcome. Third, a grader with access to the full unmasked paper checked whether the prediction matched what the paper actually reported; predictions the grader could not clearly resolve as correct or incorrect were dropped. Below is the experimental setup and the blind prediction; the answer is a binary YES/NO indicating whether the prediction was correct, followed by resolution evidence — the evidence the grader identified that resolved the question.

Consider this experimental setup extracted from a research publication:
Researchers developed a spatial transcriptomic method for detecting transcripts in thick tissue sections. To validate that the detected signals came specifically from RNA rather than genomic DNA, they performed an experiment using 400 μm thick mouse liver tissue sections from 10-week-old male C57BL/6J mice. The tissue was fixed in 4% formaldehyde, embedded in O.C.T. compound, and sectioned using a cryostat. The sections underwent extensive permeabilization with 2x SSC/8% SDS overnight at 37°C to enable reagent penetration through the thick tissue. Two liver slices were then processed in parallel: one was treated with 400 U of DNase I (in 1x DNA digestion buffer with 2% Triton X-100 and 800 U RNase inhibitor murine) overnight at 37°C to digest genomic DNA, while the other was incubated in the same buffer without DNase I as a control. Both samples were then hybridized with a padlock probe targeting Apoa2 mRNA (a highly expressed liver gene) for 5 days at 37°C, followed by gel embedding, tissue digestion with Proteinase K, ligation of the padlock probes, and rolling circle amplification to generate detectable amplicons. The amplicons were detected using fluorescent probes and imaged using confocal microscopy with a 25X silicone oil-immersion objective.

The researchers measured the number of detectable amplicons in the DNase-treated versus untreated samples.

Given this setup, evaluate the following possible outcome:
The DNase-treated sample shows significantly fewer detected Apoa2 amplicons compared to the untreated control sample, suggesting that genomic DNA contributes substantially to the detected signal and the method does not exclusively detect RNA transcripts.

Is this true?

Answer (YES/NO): NO